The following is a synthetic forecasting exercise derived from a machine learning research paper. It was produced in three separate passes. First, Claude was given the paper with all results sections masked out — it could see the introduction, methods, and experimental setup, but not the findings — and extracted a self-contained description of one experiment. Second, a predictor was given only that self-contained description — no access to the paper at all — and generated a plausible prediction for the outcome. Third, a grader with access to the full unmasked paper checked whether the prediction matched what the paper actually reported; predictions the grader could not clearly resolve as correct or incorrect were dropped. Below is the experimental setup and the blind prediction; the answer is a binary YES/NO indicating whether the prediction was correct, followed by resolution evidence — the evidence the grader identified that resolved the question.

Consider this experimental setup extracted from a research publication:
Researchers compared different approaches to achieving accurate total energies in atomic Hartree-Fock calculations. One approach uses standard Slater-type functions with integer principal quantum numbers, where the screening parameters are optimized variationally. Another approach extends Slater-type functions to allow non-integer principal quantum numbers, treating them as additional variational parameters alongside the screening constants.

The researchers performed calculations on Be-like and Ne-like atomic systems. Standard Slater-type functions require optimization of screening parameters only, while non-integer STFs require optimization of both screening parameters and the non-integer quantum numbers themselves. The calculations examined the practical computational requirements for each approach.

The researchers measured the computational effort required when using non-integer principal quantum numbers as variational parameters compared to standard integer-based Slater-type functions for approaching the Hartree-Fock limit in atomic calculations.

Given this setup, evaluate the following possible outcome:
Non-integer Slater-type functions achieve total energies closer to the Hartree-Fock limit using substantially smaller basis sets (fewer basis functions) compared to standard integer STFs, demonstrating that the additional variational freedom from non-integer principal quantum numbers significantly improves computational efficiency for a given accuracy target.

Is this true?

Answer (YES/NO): NO